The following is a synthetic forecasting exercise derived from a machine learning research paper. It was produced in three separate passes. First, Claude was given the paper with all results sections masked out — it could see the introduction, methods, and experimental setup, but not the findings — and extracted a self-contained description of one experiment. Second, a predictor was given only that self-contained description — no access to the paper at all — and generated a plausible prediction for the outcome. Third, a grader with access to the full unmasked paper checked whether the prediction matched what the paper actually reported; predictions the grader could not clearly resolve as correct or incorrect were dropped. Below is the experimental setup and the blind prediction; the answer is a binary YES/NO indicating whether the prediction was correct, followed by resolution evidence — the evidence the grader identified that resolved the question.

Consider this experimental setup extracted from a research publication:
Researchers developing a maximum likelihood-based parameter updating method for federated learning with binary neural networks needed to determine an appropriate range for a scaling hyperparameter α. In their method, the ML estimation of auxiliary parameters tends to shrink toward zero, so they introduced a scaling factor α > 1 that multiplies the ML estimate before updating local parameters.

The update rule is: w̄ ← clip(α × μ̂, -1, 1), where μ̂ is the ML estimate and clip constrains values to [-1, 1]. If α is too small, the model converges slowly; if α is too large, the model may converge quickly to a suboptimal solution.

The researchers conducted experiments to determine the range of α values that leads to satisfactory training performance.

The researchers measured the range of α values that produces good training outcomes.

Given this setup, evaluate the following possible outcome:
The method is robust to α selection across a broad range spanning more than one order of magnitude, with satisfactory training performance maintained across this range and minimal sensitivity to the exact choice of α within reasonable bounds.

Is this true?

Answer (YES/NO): NO